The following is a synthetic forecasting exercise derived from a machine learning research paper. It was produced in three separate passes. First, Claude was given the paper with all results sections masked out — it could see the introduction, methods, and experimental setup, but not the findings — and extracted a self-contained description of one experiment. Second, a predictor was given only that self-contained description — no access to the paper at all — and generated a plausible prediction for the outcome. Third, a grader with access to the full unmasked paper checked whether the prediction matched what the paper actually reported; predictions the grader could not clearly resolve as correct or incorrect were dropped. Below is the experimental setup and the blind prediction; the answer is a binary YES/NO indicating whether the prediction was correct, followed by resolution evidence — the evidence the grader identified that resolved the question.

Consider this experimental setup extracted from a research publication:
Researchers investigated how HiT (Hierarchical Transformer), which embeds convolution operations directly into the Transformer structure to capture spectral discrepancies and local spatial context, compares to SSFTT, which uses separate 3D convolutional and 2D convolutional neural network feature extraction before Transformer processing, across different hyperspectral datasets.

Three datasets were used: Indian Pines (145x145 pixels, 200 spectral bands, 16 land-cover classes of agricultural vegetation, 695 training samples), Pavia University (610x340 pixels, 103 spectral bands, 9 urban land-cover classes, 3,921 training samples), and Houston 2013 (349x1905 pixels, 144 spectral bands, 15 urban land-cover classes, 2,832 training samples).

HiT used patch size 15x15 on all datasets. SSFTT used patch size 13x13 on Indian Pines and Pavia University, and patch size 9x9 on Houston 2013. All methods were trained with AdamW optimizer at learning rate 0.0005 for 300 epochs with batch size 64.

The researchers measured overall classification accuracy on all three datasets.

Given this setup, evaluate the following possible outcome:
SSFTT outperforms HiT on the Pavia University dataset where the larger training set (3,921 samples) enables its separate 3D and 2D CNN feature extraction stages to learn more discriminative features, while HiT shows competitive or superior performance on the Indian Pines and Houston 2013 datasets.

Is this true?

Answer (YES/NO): NO